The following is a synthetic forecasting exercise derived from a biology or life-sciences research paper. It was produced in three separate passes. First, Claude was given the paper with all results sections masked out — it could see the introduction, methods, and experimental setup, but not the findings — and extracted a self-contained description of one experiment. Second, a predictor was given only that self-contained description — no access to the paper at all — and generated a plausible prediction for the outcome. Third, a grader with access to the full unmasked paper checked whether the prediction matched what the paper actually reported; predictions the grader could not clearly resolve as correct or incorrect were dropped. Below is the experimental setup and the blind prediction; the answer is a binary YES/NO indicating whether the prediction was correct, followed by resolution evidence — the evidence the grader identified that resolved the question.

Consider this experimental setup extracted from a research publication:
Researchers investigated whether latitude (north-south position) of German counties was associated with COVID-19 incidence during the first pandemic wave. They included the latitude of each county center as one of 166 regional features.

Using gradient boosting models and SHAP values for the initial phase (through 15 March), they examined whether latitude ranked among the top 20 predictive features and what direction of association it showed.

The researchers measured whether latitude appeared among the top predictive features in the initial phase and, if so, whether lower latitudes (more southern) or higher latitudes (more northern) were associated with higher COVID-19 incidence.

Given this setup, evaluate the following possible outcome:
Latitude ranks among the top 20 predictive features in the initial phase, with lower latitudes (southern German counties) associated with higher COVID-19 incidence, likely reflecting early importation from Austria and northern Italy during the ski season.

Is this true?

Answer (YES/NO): NO